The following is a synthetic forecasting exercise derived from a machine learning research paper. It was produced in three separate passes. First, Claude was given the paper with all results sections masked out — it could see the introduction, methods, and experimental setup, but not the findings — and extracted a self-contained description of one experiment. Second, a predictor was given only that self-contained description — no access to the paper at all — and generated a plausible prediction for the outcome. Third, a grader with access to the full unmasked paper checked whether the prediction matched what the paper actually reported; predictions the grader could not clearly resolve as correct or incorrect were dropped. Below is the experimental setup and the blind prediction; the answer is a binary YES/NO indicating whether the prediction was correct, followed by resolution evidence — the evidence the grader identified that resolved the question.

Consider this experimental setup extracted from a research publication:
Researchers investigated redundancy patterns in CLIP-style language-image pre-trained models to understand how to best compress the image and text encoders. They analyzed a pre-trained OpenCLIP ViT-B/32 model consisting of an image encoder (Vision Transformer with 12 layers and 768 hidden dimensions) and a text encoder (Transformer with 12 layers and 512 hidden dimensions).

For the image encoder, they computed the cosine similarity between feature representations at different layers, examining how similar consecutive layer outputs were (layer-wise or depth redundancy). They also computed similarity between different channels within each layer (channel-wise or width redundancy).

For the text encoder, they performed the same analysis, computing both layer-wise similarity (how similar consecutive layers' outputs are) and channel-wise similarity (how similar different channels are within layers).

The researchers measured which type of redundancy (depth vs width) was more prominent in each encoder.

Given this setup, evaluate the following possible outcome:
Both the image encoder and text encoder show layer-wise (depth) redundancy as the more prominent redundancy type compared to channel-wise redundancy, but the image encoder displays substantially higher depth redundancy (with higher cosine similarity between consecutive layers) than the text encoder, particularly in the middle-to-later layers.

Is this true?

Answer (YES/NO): NO